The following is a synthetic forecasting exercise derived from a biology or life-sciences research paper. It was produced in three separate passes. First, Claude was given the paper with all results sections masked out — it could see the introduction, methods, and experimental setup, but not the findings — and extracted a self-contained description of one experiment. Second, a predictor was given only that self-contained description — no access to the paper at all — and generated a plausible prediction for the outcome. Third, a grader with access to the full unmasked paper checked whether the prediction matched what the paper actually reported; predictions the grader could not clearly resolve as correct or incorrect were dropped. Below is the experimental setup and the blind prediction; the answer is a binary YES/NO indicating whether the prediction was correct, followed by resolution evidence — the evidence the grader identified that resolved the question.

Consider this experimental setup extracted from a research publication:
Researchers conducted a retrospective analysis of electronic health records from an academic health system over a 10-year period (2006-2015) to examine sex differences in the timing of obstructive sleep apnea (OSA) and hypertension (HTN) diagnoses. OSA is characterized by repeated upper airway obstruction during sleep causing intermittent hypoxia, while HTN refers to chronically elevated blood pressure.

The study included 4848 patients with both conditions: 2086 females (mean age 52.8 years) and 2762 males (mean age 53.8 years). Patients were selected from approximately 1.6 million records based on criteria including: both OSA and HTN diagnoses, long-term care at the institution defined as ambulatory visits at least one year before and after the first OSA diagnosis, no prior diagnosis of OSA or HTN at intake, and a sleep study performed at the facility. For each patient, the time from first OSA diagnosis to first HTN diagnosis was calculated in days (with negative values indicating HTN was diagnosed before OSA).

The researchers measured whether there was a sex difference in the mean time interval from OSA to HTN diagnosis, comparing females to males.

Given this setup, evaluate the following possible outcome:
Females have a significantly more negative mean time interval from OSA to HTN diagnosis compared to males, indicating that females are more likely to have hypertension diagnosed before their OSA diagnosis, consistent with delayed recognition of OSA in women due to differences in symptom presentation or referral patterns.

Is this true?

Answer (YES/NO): YES